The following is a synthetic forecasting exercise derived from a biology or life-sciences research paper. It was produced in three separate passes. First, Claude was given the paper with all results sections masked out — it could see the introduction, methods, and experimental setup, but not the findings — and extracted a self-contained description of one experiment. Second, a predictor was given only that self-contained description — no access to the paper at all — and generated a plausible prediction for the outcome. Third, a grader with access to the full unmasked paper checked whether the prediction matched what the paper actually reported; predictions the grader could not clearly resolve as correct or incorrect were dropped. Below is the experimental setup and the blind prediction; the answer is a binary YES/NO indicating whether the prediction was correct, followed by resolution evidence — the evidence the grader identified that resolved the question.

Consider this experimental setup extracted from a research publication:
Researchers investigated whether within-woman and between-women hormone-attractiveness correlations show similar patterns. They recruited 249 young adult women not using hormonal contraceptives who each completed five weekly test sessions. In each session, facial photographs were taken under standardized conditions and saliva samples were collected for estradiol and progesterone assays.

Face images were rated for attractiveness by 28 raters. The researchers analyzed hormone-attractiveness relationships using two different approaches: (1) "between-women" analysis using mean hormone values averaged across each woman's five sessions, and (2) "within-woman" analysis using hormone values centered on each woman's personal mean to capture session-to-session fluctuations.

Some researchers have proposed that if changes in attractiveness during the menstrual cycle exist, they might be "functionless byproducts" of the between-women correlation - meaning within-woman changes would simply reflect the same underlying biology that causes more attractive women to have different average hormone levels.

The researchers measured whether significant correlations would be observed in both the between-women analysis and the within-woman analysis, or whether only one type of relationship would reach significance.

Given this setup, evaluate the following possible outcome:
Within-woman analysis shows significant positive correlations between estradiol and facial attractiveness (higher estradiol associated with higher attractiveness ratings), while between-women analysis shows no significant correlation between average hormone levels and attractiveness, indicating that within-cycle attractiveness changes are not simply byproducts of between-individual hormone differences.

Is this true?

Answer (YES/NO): NO